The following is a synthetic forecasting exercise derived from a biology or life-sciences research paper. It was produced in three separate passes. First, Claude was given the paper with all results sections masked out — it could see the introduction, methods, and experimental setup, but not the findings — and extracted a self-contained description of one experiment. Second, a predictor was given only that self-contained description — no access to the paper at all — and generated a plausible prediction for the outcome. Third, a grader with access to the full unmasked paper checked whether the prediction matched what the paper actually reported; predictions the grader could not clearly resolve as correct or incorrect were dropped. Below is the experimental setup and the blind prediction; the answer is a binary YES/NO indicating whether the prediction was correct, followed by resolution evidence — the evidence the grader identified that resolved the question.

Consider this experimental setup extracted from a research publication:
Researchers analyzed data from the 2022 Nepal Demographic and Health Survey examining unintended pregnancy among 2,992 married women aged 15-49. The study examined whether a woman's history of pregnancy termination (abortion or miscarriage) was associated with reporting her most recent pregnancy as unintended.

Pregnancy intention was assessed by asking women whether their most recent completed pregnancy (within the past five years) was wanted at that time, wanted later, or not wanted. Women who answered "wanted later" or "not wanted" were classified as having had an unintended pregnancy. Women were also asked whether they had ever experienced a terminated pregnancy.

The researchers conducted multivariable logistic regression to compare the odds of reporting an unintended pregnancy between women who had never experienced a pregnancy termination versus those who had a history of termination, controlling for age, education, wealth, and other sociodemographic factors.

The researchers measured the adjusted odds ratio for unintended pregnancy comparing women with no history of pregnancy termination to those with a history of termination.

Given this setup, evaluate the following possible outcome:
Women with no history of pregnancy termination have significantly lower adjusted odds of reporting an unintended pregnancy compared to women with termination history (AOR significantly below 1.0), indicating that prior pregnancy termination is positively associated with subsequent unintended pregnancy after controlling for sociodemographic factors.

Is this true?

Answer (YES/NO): YES